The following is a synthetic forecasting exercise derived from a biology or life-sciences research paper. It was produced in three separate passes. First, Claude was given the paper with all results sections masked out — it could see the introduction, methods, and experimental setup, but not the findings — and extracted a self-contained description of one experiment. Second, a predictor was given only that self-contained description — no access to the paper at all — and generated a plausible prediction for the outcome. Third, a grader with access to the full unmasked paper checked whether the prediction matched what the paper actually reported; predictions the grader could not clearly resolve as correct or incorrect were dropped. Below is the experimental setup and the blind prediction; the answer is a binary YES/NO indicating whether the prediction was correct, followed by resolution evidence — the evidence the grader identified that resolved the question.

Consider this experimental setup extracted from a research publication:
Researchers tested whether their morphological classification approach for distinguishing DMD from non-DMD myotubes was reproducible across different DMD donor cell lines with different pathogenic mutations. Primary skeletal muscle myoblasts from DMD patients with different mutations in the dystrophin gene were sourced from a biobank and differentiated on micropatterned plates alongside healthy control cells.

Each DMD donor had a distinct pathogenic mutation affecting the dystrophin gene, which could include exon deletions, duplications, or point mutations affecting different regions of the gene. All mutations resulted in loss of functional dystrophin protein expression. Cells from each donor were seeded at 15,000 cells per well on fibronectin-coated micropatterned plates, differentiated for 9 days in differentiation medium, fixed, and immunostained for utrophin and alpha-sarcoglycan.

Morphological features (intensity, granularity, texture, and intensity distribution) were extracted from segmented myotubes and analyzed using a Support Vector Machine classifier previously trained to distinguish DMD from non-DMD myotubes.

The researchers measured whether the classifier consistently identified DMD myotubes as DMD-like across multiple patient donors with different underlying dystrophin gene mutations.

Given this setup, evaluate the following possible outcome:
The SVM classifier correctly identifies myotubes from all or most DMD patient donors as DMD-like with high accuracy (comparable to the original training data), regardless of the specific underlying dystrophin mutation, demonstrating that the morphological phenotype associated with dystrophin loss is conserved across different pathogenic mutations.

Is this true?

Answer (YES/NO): YES